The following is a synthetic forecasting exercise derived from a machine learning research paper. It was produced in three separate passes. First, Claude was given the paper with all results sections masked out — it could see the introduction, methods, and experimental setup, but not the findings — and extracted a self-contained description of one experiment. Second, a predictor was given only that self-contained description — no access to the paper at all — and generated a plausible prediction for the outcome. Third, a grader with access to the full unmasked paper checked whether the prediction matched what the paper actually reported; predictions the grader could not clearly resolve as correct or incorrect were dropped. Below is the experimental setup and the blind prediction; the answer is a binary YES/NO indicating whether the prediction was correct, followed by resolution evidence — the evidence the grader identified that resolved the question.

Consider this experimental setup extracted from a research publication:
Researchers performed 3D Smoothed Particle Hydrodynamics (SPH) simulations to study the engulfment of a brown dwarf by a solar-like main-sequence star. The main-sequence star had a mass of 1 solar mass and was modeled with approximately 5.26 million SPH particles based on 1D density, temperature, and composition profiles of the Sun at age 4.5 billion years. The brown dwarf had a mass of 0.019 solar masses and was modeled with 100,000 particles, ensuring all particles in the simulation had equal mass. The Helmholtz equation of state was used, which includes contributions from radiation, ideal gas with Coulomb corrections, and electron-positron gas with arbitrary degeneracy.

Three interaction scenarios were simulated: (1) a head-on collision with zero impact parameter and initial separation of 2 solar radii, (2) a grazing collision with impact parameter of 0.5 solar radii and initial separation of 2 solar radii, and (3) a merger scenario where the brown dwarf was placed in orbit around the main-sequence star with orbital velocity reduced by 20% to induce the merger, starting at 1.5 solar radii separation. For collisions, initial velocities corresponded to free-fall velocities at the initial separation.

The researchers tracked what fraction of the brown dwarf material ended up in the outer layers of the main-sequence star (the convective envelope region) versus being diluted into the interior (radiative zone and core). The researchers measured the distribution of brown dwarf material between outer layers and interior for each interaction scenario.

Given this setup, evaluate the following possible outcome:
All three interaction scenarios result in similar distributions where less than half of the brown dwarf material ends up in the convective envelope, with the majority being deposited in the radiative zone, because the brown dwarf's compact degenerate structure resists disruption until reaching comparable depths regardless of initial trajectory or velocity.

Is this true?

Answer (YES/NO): NO